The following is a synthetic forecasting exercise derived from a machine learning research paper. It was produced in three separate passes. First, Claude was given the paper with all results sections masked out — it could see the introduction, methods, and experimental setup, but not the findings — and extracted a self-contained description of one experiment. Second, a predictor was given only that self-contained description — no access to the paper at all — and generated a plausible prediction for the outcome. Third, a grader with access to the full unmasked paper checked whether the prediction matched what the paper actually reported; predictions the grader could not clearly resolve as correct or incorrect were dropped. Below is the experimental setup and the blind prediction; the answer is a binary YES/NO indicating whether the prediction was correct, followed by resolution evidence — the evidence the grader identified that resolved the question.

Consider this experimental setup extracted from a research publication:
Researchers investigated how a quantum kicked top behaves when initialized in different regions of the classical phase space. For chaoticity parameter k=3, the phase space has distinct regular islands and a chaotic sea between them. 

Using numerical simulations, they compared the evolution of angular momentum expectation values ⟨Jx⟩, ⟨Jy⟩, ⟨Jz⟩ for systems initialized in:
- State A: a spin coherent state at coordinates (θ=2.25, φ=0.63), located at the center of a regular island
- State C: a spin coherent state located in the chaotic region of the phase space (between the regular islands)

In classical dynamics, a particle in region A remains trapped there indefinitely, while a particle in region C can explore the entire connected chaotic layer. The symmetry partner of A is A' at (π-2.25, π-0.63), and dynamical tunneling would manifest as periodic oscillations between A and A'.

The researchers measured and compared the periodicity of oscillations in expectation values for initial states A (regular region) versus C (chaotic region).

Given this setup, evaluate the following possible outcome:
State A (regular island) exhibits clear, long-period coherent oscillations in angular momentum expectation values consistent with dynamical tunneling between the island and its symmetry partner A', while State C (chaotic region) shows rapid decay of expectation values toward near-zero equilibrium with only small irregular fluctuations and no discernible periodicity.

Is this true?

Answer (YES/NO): NO